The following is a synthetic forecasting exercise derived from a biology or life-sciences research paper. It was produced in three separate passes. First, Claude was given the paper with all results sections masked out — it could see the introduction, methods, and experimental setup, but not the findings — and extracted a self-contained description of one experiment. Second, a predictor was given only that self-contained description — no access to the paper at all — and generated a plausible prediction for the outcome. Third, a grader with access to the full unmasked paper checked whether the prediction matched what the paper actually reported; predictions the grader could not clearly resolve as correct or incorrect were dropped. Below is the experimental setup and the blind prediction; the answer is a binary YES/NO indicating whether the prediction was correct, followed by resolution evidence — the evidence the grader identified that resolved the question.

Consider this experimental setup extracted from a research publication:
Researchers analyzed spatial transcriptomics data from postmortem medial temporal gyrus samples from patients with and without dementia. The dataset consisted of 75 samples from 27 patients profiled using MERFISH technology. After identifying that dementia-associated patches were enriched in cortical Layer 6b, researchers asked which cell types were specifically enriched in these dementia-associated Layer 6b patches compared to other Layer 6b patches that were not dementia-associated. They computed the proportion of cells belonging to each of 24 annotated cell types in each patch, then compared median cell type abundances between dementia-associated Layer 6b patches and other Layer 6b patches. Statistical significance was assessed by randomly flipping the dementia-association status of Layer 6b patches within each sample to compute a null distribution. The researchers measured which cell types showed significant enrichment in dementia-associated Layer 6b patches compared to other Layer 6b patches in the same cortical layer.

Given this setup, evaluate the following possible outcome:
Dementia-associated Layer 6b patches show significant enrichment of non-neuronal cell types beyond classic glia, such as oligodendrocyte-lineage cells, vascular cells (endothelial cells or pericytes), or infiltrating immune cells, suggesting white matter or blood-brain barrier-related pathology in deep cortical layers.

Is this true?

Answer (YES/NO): YES